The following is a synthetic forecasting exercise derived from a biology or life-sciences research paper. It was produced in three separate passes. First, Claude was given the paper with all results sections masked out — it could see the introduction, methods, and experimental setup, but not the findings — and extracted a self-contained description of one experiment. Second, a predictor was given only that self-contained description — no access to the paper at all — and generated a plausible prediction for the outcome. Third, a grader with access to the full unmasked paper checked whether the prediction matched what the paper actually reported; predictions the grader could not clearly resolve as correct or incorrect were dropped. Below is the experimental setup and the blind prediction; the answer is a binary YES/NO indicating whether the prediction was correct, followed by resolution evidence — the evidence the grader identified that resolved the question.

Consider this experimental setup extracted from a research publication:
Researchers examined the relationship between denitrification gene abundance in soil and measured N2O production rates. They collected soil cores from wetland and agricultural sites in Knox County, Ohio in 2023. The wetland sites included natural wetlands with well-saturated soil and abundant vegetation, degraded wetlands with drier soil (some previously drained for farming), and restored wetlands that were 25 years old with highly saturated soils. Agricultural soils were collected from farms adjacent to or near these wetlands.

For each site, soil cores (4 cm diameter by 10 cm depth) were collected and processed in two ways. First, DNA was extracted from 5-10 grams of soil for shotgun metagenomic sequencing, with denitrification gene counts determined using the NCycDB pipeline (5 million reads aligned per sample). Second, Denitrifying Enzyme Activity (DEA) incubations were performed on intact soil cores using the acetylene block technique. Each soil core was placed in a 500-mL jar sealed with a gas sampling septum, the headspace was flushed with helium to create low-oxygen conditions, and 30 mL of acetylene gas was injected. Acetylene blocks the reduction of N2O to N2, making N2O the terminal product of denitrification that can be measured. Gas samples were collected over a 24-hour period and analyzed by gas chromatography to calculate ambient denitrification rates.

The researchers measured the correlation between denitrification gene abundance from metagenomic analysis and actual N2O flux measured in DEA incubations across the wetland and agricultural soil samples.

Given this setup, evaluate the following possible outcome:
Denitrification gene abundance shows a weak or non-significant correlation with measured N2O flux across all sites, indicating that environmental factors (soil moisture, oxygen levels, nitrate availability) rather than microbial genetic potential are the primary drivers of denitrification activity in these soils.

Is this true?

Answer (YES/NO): NO